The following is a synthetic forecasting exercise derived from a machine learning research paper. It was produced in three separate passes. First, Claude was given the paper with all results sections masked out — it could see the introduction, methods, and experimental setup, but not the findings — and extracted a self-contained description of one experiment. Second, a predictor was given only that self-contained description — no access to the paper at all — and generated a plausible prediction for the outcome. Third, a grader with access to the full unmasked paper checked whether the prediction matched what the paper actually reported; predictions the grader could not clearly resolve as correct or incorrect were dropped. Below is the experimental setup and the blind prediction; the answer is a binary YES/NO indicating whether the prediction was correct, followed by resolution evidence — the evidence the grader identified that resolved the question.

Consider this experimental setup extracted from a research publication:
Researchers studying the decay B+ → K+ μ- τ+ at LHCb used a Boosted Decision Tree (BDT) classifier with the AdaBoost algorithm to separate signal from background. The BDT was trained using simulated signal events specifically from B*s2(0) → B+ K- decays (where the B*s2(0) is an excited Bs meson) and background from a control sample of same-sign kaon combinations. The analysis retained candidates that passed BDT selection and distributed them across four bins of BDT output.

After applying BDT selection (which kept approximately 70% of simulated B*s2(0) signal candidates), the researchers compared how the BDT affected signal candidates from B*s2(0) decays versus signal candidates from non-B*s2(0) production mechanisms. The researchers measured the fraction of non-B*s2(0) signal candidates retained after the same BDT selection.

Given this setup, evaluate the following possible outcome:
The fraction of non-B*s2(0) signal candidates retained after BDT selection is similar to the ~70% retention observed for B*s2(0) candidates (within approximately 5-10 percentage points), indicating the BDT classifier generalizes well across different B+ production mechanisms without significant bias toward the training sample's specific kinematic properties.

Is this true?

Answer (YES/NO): NO